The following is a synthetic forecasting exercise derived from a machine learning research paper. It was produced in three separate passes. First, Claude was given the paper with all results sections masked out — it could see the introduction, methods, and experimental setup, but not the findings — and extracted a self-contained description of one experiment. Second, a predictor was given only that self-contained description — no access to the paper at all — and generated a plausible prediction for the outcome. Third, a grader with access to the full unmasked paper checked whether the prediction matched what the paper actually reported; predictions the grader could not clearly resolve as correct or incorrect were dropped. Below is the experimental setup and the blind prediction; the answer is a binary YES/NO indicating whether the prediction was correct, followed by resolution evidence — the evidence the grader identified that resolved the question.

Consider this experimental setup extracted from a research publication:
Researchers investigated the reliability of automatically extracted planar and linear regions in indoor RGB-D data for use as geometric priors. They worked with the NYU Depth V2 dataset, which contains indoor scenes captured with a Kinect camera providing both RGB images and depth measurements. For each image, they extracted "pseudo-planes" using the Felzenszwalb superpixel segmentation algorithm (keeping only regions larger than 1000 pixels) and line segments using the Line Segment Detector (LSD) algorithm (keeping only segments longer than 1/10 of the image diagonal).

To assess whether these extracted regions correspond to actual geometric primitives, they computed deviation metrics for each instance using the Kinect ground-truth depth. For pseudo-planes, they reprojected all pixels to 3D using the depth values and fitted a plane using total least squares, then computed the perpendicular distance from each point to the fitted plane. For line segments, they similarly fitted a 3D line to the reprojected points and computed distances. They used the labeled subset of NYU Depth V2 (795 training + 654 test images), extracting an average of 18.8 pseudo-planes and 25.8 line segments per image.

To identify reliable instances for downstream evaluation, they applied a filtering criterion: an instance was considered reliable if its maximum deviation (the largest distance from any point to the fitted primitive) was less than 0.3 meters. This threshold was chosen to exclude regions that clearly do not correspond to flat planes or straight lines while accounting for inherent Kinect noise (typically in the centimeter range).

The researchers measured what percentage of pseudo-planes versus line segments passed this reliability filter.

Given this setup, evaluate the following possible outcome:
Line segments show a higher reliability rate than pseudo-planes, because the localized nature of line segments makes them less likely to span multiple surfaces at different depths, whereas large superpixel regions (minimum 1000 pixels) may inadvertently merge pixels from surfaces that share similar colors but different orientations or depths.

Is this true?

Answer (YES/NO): YES